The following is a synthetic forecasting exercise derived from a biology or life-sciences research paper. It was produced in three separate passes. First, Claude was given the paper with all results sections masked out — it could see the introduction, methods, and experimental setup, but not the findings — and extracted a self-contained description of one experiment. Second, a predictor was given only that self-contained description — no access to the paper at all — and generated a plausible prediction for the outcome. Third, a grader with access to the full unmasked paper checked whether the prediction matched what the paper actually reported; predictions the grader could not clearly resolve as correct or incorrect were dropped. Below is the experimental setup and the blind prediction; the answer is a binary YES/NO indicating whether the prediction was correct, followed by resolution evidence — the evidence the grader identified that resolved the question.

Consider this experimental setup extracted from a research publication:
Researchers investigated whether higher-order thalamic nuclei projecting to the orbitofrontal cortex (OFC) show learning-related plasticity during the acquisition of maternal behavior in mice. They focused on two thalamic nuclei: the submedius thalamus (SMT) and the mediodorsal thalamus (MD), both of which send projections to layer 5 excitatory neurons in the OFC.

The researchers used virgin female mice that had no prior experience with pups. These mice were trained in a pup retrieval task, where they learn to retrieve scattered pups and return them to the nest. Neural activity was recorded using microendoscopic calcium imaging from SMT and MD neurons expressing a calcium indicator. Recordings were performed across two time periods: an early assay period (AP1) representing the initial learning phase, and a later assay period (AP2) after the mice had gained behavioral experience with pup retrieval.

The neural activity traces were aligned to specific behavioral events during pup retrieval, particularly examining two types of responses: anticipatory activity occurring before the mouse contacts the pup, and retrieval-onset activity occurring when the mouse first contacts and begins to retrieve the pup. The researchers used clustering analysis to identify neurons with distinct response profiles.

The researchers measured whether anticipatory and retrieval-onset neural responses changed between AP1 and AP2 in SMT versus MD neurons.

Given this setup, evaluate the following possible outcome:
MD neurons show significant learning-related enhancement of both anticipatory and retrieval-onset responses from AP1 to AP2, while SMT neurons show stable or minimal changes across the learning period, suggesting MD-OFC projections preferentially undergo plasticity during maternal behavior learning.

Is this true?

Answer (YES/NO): NO